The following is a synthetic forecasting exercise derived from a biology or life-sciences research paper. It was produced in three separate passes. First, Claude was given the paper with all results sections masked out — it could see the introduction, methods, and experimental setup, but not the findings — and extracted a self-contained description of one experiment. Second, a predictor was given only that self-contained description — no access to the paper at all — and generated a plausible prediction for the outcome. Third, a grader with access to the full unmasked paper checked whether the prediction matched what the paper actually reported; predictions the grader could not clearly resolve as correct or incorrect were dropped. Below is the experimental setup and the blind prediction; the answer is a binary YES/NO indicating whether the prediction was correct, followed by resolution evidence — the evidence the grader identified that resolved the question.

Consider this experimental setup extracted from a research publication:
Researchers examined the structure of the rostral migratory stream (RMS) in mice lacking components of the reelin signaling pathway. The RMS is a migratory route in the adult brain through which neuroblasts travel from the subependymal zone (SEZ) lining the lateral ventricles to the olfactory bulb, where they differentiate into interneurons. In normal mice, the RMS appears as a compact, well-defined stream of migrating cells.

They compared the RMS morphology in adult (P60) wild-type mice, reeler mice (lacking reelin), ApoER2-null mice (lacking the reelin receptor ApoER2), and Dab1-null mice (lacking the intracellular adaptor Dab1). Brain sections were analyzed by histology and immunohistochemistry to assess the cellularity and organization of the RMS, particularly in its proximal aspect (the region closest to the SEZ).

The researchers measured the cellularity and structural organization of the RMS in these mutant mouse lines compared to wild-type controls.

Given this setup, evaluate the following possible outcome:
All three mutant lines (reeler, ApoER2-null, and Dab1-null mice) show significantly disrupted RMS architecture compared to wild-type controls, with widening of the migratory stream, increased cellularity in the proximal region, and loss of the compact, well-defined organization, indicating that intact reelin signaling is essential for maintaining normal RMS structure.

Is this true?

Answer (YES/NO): YES